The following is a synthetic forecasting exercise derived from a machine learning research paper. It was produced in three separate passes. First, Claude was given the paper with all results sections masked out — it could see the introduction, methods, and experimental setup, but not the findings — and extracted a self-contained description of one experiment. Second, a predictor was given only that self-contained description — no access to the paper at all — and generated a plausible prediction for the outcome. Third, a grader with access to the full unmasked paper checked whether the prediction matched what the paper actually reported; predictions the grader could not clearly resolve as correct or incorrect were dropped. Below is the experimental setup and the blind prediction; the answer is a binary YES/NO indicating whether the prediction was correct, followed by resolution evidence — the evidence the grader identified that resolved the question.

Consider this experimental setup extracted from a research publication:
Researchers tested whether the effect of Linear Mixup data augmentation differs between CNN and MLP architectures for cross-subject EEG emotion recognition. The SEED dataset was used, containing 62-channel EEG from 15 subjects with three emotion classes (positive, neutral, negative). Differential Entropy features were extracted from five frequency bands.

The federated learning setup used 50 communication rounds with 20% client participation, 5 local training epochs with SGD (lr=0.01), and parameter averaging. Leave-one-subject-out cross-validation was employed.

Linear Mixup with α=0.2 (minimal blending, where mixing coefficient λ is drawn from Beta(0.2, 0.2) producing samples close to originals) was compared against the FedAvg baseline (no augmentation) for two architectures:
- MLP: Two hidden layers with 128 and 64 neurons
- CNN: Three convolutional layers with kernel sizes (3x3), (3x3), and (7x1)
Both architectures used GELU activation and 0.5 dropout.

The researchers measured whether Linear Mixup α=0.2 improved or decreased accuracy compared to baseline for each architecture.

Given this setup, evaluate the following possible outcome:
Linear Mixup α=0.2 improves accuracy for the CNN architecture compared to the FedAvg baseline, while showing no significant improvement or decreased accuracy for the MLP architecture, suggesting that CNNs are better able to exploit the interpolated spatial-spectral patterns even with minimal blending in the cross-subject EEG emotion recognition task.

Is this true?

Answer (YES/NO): YES